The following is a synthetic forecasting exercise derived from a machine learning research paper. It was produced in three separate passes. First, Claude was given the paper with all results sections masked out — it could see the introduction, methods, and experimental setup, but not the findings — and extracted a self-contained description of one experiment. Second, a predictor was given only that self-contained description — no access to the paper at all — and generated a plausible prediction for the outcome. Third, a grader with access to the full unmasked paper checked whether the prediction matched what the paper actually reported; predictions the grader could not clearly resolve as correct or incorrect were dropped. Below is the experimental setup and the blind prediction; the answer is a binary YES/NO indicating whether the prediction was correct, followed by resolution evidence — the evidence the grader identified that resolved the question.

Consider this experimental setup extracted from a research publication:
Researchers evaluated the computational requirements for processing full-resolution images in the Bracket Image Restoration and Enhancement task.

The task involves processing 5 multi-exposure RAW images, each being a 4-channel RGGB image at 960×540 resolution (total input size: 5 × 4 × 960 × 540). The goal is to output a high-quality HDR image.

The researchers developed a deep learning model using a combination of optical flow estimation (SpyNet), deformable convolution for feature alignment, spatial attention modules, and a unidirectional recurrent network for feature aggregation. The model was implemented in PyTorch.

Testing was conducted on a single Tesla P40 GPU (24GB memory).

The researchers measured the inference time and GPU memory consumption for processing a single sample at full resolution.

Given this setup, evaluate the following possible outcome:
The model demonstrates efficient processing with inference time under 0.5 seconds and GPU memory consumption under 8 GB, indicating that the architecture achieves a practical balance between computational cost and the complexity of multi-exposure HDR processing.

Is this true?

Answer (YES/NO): NO